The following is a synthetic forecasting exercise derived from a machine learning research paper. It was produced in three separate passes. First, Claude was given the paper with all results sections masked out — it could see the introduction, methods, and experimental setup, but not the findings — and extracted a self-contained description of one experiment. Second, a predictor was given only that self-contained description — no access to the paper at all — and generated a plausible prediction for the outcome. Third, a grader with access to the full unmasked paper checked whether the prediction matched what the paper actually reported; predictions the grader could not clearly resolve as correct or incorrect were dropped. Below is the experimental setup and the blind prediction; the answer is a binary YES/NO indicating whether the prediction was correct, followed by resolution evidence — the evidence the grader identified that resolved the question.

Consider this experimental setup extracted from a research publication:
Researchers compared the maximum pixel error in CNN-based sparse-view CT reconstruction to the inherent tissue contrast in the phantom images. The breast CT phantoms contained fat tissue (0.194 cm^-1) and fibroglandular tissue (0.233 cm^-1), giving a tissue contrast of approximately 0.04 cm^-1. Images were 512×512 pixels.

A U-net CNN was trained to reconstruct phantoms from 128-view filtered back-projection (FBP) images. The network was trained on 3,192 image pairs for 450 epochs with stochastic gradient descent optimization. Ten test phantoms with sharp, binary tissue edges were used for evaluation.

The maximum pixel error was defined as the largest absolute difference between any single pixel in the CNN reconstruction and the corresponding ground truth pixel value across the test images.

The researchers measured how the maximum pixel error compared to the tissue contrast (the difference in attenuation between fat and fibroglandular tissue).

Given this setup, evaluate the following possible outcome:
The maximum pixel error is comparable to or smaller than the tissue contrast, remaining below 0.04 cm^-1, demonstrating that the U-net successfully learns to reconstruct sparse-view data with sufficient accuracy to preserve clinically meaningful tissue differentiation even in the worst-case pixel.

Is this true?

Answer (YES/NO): NO